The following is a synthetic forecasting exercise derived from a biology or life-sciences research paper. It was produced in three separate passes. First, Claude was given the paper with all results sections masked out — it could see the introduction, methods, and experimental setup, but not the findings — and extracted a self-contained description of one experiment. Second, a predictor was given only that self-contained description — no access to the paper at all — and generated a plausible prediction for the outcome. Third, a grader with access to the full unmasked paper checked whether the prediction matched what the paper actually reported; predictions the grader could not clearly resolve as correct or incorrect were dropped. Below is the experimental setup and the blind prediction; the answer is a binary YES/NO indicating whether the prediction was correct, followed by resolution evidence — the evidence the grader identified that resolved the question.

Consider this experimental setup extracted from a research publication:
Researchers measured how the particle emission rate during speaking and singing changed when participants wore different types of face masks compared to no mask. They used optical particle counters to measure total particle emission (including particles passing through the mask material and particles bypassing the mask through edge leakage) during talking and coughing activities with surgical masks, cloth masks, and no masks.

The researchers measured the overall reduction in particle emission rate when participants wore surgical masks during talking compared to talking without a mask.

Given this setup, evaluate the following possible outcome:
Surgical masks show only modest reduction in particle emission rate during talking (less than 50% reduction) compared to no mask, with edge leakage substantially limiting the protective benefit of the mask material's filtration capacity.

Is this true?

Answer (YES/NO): NO